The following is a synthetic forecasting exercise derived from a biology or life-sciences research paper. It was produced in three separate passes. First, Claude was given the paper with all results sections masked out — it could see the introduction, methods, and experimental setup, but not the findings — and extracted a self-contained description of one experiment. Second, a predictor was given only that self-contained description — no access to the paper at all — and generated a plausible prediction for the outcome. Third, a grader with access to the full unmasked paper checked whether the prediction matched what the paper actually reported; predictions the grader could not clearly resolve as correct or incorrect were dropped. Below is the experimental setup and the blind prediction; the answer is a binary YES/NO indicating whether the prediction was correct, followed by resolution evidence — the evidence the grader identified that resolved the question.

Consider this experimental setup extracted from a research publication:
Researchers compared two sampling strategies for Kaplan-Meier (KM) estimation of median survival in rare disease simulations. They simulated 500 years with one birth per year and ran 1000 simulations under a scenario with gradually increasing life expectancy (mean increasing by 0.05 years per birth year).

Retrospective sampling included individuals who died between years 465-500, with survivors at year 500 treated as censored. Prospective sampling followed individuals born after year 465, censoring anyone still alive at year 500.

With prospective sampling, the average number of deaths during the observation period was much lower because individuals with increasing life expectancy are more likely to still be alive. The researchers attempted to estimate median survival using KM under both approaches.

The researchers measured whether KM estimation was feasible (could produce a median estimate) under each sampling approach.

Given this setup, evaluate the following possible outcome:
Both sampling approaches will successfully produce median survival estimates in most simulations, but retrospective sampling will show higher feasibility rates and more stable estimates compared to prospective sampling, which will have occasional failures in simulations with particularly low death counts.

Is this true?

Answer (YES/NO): NO